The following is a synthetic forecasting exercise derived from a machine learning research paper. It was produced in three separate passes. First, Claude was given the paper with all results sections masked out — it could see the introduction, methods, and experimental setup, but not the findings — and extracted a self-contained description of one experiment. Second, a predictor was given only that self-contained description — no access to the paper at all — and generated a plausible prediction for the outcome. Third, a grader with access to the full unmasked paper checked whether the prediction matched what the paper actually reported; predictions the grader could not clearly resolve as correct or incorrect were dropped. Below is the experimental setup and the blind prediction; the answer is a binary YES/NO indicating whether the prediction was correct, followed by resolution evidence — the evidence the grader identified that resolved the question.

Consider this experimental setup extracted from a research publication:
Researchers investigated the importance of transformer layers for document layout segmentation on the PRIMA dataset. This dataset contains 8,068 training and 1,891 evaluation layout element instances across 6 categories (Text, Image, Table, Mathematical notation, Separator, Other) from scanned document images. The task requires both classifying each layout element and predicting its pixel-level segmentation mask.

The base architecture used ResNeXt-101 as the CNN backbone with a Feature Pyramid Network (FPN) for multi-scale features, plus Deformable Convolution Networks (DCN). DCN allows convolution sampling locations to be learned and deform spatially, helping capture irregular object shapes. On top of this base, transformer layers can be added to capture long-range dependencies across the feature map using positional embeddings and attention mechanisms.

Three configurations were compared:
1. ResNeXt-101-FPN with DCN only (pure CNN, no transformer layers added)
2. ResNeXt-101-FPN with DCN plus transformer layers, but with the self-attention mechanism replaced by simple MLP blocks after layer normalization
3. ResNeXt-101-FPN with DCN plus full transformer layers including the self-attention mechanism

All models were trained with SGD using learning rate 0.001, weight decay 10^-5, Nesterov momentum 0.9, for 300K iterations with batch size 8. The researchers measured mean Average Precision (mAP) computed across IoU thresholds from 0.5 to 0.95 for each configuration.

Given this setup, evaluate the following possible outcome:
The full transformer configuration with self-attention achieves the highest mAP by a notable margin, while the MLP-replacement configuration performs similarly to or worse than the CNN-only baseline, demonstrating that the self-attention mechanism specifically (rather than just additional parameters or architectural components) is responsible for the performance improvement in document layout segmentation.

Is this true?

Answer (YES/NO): NO